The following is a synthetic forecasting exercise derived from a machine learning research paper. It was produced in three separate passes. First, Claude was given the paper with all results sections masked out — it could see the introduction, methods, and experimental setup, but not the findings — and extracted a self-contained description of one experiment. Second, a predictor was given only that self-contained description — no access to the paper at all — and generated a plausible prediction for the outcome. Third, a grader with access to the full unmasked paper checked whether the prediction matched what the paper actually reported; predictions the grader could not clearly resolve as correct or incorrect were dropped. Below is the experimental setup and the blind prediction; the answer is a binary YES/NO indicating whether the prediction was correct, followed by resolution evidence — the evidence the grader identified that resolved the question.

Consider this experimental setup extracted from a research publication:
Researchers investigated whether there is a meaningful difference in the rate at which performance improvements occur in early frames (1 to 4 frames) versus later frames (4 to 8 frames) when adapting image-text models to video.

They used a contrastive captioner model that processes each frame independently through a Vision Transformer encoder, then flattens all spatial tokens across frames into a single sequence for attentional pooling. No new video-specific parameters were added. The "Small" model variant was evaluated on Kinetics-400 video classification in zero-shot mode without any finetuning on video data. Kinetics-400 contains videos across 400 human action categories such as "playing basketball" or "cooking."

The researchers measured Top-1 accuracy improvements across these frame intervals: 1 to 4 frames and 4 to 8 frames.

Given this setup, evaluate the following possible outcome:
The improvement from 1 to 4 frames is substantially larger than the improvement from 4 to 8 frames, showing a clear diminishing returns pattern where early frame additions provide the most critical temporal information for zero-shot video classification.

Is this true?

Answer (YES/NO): YES